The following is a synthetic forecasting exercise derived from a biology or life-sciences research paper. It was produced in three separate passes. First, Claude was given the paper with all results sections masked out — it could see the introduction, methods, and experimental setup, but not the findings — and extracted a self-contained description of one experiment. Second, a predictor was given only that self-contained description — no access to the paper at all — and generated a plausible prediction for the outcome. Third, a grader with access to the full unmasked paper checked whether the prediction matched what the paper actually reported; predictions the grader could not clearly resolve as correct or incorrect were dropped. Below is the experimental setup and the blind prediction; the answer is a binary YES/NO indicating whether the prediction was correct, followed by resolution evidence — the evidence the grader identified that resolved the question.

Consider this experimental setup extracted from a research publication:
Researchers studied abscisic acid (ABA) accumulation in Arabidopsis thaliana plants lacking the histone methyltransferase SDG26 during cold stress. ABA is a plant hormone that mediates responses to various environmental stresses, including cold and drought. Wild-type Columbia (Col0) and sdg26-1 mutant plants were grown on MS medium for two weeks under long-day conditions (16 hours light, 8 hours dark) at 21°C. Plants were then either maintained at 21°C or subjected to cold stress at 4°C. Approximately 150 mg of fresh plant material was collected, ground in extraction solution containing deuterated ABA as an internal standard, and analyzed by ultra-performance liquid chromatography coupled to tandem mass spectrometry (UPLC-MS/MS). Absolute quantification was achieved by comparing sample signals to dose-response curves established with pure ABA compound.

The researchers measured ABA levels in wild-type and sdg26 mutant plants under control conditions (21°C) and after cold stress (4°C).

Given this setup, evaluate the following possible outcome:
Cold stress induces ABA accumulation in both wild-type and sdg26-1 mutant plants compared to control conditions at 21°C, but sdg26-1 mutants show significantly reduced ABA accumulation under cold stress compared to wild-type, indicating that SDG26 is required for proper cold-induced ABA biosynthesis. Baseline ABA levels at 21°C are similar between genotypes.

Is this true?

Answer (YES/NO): NO